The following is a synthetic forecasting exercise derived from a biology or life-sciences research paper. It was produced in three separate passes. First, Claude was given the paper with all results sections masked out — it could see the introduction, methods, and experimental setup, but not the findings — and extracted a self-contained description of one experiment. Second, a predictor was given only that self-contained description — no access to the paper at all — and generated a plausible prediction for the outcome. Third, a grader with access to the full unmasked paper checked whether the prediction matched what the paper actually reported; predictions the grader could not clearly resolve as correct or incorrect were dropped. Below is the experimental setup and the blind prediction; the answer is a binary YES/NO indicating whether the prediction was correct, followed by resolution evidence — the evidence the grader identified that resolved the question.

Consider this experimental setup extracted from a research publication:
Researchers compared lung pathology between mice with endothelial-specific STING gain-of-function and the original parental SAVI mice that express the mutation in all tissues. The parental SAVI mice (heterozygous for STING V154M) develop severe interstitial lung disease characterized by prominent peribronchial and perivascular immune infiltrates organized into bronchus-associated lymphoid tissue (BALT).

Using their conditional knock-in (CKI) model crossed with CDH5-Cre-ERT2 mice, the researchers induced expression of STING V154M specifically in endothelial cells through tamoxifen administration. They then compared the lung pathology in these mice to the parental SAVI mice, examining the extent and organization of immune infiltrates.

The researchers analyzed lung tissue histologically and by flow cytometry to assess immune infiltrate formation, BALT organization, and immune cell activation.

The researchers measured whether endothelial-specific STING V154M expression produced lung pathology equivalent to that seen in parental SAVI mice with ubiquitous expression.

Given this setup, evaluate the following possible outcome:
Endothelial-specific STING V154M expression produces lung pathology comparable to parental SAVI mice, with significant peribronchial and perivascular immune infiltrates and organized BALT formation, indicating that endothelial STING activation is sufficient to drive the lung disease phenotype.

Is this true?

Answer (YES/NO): NO